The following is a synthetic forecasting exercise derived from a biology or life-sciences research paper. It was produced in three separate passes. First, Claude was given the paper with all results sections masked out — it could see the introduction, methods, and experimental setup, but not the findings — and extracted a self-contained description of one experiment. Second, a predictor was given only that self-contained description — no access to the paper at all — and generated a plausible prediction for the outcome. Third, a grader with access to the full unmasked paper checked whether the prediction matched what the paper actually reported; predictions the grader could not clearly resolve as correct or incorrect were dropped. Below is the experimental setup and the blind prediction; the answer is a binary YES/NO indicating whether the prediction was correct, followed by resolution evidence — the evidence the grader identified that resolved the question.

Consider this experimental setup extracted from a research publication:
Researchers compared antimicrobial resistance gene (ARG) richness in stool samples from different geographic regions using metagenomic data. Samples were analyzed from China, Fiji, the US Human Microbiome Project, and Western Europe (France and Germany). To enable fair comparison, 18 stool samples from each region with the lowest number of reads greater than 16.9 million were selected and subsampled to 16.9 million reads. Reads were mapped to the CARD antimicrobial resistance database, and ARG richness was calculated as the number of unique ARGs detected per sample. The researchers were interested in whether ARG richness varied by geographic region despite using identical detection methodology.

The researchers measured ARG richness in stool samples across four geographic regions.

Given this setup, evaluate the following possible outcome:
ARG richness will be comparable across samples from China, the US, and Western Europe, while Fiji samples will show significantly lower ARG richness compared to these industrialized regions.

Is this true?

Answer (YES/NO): NO